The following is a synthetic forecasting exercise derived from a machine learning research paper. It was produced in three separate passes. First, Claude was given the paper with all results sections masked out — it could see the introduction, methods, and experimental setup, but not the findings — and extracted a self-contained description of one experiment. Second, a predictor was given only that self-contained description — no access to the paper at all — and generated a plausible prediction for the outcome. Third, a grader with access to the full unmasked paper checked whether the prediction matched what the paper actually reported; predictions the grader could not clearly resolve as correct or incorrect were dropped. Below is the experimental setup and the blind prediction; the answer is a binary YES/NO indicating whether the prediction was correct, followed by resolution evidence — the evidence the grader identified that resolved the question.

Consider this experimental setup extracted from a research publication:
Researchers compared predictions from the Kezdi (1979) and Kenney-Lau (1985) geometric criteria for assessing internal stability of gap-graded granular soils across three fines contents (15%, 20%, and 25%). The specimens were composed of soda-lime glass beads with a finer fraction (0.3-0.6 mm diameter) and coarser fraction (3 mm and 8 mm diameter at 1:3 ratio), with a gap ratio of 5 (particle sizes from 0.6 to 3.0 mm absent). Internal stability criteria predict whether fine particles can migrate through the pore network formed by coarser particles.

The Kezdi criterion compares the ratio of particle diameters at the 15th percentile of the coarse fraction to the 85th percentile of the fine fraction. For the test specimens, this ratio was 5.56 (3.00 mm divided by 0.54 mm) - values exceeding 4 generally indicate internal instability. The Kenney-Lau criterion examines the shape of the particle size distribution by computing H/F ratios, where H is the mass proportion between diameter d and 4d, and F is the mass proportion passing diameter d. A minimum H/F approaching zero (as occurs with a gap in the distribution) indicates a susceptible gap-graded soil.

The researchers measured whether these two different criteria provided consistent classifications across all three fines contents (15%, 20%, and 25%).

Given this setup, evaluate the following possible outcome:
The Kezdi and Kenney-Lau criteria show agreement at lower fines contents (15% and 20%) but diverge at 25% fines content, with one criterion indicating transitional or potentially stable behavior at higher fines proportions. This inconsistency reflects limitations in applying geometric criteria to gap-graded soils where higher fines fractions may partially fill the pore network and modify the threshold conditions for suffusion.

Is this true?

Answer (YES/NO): NO